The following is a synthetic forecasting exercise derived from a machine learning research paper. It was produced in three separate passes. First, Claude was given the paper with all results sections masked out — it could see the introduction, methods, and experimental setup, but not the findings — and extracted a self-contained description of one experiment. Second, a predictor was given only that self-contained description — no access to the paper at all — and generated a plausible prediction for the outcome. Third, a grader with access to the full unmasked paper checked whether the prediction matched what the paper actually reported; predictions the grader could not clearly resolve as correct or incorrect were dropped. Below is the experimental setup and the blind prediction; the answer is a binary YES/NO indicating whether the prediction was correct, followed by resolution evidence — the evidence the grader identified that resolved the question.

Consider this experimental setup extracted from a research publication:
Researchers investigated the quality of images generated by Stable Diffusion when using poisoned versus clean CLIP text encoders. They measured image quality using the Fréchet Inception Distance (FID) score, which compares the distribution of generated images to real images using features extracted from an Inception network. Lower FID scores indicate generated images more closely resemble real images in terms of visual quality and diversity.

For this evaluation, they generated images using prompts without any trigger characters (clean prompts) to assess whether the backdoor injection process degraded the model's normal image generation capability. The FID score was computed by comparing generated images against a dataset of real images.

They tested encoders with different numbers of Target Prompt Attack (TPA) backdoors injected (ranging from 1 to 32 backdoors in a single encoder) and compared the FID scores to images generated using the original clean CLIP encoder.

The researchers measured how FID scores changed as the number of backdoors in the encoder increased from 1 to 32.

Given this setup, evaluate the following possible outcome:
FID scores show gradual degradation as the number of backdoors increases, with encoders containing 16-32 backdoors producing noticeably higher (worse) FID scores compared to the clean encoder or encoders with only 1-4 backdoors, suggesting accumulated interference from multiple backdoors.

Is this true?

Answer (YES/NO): NO